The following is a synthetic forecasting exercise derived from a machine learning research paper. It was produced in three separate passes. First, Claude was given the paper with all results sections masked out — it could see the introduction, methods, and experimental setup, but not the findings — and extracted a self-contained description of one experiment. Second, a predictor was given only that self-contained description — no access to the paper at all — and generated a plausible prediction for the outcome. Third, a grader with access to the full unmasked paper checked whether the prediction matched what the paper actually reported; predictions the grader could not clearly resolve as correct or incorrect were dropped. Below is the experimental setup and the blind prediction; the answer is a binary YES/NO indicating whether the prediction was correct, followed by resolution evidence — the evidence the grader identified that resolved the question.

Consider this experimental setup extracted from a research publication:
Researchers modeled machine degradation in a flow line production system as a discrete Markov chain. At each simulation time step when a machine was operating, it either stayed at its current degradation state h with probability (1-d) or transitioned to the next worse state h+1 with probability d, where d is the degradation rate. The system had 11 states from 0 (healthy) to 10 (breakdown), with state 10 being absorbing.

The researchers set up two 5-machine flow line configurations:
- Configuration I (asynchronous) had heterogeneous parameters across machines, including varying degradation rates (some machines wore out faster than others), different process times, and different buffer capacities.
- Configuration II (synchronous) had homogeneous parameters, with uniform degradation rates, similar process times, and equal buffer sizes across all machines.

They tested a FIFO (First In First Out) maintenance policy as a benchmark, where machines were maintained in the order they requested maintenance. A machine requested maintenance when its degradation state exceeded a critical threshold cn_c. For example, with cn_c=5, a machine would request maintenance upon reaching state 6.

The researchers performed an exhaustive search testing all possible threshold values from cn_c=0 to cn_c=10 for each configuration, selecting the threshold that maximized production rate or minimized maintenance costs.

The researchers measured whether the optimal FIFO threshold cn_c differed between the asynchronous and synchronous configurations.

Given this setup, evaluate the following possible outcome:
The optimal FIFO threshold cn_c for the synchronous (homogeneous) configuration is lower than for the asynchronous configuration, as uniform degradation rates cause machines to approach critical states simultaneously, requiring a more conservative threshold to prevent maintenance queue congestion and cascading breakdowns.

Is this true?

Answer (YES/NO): YES